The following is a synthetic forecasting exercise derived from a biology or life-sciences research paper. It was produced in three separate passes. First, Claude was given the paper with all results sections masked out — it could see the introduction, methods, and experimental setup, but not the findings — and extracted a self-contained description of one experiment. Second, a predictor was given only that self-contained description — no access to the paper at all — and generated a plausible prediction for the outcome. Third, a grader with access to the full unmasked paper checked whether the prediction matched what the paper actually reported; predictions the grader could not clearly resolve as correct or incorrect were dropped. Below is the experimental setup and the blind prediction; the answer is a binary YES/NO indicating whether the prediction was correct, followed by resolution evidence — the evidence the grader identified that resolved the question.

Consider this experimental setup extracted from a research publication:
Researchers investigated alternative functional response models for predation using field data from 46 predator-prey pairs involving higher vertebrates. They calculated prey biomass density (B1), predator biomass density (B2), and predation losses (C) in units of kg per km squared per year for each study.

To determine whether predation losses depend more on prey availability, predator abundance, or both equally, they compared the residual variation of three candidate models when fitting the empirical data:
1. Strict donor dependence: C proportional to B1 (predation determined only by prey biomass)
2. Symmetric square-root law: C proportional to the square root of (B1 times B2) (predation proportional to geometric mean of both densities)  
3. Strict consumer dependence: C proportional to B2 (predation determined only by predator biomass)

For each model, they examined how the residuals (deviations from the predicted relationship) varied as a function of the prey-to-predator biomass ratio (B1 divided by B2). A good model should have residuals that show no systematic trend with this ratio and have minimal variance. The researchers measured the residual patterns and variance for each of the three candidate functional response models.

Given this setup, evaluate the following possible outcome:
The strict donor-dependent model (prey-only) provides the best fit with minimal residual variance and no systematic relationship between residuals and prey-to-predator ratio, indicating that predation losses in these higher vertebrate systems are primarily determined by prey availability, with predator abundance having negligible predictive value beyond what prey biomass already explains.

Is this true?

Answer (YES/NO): NO